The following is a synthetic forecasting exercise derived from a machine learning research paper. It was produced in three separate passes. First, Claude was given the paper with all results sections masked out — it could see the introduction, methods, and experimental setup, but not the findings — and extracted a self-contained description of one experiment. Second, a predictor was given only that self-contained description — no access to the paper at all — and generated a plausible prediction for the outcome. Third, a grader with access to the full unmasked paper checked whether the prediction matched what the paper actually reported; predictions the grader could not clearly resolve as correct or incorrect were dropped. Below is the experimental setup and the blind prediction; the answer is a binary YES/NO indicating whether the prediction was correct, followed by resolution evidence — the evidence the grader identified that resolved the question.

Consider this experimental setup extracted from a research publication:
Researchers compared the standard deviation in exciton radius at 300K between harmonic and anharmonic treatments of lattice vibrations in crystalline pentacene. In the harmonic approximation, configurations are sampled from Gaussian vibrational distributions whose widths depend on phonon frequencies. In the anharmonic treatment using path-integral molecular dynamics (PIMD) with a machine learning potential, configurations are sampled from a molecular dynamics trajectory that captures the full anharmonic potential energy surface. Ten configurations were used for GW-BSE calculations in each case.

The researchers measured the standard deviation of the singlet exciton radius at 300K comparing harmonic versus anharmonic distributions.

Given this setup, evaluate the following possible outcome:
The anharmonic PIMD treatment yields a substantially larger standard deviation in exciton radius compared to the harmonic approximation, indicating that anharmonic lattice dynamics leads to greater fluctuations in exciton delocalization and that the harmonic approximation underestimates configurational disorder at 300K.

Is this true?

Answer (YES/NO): NO